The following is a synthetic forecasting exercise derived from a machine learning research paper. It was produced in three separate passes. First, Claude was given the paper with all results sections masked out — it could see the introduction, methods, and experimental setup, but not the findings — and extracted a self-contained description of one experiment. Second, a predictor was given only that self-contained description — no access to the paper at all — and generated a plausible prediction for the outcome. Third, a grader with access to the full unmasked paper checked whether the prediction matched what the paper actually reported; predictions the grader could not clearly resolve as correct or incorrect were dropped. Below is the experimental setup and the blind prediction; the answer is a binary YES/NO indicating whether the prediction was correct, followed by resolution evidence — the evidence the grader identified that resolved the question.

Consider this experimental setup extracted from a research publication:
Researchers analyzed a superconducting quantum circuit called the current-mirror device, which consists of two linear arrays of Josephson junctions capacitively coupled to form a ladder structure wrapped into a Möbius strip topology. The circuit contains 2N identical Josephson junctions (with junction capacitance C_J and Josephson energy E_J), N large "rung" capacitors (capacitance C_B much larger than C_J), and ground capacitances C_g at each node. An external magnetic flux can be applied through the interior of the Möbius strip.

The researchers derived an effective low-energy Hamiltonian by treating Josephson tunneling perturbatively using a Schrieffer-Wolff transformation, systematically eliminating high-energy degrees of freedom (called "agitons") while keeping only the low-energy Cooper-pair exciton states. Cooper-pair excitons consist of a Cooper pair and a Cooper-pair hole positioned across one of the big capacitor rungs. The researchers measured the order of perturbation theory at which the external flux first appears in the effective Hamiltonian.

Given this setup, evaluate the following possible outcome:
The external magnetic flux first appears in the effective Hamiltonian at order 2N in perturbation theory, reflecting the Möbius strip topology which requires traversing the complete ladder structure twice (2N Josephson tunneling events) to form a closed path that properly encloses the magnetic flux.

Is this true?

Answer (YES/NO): NO